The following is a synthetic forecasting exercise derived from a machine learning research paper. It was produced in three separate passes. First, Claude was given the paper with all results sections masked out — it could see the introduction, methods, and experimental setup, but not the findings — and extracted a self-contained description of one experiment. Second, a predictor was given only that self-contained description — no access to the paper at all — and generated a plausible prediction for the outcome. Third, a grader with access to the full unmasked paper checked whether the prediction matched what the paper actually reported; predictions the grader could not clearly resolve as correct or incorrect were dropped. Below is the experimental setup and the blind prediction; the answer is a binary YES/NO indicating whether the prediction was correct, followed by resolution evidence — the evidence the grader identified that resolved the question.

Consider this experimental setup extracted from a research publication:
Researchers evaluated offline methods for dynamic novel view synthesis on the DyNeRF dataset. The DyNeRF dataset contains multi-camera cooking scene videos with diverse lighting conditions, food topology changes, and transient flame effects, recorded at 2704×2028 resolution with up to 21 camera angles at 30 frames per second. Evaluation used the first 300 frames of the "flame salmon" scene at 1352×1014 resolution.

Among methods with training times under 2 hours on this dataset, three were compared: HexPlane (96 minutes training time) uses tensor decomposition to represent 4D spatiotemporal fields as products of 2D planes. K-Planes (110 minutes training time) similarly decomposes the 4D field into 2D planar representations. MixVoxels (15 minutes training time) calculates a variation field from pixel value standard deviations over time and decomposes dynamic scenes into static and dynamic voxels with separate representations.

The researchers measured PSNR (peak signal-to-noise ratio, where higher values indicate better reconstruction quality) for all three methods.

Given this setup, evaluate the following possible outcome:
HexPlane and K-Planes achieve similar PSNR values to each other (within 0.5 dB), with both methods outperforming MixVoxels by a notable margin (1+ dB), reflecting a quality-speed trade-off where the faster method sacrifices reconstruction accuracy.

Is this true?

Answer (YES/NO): NO